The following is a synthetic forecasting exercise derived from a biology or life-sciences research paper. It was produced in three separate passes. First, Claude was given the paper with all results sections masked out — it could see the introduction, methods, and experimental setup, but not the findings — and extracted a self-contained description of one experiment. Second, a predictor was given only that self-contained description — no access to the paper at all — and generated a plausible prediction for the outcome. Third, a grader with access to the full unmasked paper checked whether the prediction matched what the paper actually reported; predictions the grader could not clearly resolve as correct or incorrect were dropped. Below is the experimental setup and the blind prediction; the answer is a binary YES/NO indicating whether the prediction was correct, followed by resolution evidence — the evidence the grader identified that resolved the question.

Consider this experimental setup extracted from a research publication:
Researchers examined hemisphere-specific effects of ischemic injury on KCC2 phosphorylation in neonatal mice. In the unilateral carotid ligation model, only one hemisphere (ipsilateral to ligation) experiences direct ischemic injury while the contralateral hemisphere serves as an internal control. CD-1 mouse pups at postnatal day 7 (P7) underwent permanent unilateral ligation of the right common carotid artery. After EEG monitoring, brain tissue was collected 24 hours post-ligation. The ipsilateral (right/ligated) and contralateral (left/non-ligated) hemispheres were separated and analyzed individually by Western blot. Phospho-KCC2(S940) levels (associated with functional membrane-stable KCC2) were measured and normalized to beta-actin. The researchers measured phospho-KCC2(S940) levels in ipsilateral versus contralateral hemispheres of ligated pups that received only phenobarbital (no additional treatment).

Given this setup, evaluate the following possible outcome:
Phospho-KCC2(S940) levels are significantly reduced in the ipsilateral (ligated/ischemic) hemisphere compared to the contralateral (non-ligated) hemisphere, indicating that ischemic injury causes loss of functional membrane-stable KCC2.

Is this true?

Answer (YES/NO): YES